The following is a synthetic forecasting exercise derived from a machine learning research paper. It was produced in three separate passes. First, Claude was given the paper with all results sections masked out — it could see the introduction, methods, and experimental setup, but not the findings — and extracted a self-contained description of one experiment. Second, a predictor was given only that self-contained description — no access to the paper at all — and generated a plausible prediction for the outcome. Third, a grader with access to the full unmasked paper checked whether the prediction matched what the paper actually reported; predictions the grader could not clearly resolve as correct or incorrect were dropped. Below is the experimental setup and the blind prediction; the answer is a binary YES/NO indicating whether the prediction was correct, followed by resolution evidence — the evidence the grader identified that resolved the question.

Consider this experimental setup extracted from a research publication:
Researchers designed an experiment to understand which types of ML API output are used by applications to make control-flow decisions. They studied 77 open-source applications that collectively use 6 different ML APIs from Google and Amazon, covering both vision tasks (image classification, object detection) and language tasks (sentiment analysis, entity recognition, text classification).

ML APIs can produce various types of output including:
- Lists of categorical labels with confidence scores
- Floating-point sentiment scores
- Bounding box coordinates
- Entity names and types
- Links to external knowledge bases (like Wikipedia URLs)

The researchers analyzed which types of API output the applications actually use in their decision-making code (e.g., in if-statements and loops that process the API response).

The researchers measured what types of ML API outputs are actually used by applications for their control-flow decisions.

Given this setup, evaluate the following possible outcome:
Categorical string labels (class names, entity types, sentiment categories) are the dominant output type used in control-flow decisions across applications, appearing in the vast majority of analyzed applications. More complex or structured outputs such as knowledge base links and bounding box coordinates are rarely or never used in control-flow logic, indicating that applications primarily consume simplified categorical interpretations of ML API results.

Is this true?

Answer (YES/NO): YES